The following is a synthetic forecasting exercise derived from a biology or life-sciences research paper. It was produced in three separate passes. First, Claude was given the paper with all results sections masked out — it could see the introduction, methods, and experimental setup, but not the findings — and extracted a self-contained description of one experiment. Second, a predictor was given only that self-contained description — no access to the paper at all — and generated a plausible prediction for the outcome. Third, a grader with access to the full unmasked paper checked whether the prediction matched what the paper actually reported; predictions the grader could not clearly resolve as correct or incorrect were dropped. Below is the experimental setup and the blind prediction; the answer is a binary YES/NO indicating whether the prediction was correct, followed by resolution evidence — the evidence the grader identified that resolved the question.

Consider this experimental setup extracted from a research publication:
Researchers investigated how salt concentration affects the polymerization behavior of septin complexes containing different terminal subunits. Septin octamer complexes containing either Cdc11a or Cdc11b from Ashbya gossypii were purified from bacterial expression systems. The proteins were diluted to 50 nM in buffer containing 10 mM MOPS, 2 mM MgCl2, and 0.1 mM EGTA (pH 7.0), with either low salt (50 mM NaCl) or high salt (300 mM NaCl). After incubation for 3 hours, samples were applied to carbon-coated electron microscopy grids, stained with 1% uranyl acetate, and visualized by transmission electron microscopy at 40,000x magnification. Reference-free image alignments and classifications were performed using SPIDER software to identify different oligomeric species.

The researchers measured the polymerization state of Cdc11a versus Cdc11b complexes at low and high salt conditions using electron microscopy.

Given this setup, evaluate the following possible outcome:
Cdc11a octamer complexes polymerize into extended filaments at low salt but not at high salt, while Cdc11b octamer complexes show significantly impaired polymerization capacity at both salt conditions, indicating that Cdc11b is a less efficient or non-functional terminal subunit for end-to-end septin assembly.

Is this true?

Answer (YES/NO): NO